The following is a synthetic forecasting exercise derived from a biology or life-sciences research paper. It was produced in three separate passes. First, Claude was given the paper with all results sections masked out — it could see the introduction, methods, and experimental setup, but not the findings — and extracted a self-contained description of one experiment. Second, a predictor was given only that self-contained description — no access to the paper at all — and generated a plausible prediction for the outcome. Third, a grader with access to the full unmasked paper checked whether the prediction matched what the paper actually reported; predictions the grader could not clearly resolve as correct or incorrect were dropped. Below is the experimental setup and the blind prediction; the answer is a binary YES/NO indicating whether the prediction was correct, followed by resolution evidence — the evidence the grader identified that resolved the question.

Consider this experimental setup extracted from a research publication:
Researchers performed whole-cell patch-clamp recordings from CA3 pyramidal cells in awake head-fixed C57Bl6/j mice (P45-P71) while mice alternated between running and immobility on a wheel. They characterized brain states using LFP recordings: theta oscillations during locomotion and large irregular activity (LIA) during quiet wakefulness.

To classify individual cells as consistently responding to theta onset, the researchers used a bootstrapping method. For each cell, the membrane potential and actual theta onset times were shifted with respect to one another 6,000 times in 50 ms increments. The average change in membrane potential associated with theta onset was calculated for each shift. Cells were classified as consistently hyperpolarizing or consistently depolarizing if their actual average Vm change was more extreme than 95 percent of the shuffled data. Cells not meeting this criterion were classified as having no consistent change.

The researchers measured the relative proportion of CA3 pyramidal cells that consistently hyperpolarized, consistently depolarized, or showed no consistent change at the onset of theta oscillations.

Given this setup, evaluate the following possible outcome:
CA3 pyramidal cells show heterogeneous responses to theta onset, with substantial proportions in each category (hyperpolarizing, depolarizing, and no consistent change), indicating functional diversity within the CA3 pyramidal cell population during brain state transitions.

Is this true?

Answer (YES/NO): NO